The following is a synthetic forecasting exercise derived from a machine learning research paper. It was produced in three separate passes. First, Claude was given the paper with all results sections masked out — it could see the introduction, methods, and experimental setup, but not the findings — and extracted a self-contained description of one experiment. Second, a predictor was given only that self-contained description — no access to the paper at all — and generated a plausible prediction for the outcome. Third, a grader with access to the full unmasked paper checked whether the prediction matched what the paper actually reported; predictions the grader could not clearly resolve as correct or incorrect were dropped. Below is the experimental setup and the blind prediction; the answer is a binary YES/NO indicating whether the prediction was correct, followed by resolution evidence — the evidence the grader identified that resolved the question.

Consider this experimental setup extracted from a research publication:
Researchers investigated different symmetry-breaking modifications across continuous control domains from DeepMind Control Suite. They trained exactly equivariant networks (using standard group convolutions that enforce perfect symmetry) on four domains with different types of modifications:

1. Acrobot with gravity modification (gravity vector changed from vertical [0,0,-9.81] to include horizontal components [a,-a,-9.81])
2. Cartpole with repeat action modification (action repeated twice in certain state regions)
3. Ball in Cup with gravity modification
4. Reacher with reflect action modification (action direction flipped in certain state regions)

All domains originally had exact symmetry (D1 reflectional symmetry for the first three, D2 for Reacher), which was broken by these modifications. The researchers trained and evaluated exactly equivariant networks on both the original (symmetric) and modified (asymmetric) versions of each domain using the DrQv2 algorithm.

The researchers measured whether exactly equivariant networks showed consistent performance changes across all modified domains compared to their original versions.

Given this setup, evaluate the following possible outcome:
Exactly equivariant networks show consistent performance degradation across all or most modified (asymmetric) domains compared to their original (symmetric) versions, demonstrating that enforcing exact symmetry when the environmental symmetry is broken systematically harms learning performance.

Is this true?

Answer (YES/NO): NO